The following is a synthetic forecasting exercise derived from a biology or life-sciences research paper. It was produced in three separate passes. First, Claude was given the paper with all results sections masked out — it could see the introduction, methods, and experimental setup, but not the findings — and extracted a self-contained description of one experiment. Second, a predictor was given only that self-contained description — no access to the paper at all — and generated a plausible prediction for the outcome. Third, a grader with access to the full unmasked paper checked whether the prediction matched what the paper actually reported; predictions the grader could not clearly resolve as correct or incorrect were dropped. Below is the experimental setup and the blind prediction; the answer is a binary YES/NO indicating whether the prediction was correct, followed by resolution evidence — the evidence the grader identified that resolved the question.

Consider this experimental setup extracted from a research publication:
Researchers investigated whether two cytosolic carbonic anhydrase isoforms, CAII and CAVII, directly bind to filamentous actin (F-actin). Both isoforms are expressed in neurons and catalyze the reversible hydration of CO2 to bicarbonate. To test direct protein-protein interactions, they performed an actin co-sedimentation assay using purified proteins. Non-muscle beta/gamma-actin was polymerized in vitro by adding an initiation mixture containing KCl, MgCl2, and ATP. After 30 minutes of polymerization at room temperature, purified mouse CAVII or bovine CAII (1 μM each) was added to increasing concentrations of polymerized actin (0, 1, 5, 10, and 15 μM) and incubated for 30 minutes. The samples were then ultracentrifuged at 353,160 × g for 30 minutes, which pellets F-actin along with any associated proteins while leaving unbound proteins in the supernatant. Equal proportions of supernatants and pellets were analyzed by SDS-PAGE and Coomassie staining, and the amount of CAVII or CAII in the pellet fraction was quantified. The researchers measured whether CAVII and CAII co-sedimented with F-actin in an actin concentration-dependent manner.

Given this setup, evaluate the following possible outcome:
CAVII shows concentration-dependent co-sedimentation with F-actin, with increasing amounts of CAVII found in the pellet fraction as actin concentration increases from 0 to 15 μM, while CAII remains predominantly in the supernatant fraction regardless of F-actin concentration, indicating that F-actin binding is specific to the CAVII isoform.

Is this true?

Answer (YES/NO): YES